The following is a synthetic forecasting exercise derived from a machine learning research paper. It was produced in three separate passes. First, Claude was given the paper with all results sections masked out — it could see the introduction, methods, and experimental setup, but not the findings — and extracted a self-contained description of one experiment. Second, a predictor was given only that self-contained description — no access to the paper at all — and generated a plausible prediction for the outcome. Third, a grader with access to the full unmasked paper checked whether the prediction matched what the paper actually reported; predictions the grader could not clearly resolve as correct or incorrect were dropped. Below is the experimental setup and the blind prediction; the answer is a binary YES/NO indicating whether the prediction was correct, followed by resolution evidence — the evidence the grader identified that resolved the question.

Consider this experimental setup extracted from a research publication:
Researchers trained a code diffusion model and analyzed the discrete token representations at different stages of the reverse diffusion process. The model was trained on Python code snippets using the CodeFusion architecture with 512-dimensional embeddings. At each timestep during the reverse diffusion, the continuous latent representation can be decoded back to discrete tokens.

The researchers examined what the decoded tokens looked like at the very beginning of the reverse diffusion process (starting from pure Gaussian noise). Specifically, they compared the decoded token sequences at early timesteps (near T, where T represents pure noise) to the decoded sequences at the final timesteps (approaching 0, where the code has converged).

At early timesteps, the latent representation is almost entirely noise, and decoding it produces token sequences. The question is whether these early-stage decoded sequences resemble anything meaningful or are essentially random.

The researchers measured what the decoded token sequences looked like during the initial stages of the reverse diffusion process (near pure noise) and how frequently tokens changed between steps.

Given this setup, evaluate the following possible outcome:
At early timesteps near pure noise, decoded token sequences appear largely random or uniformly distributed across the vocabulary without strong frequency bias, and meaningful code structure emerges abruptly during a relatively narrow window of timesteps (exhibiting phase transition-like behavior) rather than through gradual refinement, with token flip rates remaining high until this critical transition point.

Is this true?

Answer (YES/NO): NO